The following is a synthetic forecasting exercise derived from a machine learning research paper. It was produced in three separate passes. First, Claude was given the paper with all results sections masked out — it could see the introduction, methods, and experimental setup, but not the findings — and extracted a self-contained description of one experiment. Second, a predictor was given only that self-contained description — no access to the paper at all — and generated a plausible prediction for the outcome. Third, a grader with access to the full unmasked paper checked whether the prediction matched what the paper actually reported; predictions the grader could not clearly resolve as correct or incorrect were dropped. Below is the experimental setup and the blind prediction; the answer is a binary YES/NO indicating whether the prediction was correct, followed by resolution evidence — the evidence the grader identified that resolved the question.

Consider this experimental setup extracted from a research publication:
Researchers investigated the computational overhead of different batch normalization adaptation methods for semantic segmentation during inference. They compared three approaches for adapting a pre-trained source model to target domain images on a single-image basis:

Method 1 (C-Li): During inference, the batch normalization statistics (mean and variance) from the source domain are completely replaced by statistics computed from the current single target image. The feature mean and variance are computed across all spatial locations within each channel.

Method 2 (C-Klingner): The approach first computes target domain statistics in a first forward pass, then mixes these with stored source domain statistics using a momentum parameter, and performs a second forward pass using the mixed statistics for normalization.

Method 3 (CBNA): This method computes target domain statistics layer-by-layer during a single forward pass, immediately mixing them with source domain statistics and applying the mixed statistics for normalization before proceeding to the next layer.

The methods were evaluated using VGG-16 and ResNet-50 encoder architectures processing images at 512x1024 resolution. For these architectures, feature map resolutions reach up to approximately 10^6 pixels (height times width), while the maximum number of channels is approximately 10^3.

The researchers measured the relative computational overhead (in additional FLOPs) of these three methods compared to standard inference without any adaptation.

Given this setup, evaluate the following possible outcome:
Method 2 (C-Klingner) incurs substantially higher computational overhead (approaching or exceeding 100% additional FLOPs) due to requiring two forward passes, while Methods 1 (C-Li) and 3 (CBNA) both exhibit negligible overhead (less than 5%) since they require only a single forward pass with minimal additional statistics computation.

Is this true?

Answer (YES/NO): YES